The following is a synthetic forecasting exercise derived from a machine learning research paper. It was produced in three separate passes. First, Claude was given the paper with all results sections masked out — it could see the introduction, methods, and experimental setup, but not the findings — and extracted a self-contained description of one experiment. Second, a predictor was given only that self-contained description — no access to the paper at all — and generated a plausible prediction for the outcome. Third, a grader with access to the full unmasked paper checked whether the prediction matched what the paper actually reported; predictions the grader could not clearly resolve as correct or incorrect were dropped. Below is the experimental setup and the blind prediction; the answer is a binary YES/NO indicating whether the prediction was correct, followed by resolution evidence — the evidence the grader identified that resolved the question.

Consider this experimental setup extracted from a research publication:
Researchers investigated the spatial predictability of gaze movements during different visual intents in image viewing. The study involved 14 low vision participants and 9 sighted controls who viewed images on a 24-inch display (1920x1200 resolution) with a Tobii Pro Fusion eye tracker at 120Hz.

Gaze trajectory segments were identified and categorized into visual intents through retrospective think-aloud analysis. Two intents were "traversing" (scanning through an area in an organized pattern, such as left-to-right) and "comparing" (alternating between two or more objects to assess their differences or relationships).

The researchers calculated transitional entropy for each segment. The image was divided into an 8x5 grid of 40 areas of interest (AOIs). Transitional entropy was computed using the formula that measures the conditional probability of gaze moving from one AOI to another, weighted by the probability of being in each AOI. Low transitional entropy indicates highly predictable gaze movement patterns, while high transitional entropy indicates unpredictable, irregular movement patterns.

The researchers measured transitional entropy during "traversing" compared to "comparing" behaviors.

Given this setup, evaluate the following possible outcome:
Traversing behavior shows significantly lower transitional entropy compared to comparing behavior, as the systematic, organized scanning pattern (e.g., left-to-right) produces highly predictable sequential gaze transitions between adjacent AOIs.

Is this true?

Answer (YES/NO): NO